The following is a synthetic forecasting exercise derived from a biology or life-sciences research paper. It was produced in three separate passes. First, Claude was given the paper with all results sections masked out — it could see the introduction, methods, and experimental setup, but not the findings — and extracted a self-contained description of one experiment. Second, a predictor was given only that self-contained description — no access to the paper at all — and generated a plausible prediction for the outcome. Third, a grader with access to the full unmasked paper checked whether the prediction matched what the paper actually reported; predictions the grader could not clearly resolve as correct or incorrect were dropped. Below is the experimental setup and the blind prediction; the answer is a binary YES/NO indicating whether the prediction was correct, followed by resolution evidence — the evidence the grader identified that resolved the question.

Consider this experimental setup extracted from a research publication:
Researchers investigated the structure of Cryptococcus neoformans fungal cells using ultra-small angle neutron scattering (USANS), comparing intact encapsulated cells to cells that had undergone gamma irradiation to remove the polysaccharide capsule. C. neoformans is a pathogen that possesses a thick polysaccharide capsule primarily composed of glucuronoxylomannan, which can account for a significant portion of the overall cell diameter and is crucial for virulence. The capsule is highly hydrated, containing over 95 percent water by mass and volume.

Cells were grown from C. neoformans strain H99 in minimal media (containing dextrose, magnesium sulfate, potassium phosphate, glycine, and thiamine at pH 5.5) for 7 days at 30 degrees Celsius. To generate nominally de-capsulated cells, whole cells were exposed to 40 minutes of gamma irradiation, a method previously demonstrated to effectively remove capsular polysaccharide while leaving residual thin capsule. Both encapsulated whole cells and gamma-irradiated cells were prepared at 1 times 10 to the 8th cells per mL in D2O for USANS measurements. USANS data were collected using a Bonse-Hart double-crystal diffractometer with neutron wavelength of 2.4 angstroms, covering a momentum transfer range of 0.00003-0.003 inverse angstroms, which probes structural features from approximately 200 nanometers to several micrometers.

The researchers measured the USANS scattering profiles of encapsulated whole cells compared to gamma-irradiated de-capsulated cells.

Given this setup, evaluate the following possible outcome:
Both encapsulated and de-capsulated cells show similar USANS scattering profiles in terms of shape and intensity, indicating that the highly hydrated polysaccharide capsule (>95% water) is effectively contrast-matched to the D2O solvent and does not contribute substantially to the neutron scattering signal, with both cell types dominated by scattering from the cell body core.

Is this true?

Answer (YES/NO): NO